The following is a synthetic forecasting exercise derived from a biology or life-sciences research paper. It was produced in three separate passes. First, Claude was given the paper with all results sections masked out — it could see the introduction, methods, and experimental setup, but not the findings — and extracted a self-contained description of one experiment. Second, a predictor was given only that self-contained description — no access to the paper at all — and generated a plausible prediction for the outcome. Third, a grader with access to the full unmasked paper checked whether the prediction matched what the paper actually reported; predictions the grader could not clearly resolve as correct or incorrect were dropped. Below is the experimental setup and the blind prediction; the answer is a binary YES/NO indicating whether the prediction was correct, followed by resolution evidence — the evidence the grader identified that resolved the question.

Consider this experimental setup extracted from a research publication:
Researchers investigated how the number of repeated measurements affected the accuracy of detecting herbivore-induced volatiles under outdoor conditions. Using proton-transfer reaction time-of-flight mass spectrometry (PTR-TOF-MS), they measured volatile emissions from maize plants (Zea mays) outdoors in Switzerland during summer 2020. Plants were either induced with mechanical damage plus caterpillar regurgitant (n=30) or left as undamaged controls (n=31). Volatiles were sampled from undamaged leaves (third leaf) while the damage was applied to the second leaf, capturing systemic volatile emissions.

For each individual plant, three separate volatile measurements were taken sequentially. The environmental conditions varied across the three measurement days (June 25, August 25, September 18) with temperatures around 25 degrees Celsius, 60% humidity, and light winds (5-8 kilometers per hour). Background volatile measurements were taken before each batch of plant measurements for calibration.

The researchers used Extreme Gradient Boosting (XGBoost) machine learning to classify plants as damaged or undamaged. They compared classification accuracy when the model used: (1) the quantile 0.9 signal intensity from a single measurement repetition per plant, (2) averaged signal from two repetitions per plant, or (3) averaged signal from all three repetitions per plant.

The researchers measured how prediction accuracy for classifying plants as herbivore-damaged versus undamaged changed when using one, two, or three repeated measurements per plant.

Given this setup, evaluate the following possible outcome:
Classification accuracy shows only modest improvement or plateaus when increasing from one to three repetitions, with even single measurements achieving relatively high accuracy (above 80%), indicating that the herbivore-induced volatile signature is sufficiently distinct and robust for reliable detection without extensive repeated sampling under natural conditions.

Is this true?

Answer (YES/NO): NO